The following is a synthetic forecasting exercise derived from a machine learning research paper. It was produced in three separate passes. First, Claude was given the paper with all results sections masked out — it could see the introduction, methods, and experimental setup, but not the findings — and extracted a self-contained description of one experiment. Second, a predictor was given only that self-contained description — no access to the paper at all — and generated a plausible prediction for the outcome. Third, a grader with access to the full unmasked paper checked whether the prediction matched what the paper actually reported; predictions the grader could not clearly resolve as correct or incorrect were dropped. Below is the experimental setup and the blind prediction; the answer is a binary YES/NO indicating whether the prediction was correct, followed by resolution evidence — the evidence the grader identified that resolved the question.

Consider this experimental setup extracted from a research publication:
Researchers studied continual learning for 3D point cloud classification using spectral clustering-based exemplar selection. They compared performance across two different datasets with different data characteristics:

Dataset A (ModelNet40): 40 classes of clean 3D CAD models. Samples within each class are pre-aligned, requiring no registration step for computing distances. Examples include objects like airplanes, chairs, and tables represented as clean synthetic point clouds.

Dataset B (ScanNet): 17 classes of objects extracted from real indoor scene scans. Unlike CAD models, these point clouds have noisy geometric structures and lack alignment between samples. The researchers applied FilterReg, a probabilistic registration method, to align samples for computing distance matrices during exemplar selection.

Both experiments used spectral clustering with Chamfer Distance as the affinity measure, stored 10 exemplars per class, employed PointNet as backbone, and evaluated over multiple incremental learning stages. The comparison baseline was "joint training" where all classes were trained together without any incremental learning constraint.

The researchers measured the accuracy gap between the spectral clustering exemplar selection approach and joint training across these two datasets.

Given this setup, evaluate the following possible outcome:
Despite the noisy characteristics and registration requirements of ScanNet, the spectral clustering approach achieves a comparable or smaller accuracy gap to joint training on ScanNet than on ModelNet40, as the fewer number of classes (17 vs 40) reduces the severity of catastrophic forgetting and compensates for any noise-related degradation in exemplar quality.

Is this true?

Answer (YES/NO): NO